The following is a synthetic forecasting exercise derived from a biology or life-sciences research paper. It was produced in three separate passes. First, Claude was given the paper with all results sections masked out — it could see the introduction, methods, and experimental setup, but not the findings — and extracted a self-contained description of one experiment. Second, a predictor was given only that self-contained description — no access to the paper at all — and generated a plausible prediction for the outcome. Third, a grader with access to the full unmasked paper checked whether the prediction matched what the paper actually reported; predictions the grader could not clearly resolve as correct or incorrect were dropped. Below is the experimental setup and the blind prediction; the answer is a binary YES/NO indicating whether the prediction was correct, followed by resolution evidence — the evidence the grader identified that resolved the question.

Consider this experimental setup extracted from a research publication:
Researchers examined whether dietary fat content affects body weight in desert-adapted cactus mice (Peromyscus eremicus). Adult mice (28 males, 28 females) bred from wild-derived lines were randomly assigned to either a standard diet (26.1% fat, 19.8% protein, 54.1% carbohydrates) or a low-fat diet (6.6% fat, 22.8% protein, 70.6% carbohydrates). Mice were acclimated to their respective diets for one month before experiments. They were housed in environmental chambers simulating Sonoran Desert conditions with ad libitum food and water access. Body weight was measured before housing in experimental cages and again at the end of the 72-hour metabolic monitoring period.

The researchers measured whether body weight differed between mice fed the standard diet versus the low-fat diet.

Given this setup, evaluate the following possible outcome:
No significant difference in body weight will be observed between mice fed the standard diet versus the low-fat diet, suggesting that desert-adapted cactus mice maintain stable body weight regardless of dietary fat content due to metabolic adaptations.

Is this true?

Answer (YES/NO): YES